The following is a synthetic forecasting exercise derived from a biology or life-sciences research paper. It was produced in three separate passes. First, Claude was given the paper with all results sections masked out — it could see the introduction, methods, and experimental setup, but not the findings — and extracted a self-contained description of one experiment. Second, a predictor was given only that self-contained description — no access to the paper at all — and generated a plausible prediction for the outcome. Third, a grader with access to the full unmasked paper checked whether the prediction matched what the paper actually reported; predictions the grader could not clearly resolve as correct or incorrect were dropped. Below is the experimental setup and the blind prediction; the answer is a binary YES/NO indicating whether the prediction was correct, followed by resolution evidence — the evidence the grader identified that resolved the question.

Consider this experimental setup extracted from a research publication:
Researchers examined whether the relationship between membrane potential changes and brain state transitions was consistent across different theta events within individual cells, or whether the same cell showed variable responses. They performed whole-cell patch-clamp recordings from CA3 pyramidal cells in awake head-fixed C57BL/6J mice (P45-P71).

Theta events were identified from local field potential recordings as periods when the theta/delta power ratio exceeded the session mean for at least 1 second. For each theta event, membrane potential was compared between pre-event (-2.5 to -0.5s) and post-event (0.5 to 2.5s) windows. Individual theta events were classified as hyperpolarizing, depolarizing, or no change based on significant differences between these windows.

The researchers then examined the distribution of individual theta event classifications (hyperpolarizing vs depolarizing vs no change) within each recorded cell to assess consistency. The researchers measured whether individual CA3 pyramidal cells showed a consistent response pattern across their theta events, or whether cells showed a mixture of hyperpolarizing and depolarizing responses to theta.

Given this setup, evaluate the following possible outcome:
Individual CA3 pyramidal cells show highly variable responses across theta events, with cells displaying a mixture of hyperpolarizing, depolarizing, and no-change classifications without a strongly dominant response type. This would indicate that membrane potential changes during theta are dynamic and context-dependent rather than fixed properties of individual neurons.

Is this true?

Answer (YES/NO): NO